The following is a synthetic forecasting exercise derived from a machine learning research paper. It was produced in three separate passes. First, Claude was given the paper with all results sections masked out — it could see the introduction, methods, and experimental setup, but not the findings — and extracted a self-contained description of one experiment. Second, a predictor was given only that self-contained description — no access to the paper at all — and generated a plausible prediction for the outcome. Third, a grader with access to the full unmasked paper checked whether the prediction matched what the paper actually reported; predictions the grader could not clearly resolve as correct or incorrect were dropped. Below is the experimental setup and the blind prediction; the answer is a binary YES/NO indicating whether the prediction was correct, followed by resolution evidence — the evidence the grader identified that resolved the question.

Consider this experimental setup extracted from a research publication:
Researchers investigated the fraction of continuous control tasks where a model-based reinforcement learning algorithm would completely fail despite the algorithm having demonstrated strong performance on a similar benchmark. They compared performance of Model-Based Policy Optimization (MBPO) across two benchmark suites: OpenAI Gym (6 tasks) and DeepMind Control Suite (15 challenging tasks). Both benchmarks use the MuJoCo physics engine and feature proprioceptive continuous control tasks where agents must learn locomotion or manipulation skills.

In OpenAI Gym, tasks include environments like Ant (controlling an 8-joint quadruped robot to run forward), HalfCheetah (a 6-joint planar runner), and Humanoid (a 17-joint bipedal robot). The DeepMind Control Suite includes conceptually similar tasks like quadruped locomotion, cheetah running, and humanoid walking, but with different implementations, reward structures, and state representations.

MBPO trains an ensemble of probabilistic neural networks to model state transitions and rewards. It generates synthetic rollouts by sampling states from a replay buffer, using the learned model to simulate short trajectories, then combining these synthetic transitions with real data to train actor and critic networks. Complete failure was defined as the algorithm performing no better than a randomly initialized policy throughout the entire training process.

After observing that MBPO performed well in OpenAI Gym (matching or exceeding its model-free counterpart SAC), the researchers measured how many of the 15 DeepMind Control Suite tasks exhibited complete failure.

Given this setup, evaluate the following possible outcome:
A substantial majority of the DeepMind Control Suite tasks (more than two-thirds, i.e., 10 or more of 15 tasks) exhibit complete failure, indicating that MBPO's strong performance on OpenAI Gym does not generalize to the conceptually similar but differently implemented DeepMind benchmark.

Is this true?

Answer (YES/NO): NO